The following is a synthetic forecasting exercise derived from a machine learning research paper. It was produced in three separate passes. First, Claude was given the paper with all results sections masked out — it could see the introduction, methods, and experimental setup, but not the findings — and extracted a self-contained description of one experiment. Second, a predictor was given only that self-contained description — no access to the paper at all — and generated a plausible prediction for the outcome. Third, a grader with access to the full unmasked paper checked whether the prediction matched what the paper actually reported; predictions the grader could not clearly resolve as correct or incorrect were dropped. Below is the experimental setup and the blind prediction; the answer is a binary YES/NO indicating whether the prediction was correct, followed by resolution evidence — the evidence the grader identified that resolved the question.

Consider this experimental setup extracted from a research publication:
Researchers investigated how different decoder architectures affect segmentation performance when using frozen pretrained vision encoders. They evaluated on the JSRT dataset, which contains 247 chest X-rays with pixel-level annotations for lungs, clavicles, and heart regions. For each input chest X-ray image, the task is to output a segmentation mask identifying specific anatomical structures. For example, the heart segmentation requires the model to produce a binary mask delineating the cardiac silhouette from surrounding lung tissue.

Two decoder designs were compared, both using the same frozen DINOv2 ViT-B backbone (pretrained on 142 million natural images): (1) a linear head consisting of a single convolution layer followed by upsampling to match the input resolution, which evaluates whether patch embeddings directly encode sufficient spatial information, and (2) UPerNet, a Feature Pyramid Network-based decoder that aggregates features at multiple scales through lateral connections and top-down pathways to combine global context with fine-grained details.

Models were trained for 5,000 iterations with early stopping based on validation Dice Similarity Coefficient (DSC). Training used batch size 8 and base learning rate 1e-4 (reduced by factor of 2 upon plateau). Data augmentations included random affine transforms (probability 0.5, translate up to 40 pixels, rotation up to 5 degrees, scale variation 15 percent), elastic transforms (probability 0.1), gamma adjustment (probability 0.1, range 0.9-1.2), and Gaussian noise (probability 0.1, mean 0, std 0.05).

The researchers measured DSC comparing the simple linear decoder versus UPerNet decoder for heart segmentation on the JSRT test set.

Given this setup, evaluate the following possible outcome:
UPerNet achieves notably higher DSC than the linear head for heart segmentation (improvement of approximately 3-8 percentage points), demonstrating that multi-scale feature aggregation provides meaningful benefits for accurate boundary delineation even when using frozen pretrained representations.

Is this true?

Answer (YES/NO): NO